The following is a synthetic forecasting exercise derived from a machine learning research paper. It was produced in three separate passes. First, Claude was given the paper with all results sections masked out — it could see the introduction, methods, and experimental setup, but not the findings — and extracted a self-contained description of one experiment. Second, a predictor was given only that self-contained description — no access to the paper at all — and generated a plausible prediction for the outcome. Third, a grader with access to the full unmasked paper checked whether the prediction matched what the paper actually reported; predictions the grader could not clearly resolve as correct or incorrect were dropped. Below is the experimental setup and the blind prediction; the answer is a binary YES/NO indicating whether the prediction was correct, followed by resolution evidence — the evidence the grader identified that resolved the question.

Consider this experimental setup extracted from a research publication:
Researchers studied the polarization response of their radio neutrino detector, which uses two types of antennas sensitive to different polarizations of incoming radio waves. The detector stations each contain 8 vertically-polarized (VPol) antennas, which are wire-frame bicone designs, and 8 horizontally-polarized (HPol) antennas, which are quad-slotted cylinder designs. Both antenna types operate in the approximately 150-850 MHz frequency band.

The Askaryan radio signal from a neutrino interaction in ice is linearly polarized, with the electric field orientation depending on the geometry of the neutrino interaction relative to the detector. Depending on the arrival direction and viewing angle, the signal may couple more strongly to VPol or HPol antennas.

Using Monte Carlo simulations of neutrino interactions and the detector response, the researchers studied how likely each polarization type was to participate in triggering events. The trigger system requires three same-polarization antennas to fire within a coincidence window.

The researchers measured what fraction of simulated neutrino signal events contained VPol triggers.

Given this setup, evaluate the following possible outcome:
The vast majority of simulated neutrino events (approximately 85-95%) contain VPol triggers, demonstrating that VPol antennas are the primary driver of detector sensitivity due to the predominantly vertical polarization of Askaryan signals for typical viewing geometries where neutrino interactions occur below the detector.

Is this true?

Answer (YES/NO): NO